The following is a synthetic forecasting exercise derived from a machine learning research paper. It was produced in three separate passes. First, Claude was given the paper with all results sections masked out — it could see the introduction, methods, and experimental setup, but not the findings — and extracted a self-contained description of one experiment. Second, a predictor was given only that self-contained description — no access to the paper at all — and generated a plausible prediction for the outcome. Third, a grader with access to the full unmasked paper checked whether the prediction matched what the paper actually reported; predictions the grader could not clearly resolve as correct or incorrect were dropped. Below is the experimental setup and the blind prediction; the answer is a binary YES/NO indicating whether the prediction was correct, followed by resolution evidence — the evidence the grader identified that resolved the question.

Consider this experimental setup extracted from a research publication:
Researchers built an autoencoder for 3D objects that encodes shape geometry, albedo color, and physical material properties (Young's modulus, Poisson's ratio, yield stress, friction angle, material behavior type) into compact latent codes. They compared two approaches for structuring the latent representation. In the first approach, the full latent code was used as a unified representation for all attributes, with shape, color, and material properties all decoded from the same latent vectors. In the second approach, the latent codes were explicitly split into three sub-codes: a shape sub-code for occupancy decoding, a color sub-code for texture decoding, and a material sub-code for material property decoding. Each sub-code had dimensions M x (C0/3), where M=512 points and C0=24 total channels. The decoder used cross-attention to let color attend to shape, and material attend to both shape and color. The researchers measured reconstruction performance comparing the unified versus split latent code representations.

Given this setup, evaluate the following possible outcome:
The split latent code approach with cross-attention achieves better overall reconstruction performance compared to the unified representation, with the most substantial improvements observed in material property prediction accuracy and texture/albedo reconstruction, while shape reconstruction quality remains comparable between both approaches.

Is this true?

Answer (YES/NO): NO